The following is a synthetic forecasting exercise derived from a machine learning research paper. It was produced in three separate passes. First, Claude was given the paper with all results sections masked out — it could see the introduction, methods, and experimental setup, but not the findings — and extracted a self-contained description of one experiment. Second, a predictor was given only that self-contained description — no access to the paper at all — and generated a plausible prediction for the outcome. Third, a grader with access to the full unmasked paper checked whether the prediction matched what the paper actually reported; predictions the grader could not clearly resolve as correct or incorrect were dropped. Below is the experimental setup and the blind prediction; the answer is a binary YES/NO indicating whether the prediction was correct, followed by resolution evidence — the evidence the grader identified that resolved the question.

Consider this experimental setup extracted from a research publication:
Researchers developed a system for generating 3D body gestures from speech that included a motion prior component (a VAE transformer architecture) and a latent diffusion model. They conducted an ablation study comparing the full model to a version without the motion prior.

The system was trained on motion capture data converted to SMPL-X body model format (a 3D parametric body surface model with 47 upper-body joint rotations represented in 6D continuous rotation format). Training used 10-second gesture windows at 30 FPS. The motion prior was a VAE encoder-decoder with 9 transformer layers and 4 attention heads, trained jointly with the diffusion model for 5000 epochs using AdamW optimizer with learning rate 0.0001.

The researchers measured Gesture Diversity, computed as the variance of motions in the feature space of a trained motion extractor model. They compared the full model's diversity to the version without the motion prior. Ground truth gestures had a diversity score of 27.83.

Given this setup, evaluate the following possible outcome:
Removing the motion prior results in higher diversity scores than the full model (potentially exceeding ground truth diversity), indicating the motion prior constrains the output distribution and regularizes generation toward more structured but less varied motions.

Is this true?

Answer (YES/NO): NO